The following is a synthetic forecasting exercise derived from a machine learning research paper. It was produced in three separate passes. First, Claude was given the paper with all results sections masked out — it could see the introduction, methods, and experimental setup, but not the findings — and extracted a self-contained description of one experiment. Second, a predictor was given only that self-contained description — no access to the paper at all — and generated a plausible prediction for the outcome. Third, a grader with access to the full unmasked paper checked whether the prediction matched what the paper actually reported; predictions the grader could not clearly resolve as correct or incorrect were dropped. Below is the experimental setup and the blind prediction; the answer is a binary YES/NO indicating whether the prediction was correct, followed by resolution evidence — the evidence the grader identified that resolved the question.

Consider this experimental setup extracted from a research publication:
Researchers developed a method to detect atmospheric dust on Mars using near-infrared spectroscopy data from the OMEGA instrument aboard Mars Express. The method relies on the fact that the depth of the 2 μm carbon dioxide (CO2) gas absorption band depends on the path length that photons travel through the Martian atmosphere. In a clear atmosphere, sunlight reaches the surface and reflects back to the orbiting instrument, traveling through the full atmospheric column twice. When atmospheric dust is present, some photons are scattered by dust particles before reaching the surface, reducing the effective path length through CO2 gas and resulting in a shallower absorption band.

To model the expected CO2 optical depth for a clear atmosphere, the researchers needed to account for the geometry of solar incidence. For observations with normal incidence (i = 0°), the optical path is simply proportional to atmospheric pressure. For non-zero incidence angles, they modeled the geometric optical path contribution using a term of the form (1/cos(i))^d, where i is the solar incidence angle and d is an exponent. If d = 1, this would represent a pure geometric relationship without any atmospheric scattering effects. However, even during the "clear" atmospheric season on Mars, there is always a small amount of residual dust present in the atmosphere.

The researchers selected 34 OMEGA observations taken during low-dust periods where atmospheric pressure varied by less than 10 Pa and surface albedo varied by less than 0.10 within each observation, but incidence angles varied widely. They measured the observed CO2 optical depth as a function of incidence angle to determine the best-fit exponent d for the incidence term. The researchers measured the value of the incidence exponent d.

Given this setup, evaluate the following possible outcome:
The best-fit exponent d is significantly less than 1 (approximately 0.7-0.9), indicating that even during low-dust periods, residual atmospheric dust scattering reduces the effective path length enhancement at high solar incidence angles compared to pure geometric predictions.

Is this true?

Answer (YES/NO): NO